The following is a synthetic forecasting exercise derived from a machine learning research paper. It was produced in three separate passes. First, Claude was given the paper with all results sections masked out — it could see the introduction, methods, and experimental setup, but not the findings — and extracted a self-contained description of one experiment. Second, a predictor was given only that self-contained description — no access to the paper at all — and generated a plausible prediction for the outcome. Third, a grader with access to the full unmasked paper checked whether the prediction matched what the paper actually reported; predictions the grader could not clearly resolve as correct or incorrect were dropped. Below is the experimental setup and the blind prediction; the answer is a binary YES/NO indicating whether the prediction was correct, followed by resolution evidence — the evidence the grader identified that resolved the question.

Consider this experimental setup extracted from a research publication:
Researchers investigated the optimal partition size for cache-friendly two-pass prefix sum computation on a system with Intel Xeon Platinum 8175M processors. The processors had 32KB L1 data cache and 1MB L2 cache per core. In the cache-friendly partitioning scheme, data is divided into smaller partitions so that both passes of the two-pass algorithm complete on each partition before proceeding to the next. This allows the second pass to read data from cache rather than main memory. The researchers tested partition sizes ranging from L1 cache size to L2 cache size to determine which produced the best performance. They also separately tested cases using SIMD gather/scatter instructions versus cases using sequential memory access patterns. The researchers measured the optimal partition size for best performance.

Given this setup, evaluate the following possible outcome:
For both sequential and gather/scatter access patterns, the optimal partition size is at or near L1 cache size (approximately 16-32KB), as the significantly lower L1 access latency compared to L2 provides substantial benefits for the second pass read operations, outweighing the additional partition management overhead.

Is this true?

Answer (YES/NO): NO